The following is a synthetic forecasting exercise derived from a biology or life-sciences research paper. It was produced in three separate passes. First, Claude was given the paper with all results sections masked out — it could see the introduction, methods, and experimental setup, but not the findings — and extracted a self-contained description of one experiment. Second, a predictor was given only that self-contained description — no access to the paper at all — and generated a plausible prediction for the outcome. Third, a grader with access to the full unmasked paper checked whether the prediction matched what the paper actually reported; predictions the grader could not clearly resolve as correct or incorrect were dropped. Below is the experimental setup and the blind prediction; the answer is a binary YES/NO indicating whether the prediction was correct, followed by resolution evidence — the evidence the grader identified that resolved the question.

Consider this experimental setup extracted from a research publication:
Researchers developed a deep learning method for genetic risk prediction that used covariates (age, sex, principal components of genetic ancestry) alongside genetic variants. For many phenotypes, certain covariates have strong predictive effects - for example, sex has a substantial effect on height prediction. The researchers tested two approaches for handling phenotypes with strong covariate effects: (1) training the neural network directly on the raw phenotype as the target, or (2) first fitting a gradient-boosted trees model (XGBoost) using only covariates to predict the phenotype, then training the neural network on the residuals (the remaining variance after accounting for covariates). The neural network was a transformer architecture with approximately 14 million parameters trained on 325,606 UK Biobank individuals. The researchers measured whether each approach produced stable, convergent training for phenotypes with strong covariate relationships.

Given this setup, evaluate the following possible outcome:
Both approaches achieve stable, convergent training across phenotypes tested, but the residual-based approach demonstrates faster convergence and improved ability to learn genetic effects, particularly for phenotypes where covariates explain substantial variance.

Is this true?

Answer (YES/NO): NO